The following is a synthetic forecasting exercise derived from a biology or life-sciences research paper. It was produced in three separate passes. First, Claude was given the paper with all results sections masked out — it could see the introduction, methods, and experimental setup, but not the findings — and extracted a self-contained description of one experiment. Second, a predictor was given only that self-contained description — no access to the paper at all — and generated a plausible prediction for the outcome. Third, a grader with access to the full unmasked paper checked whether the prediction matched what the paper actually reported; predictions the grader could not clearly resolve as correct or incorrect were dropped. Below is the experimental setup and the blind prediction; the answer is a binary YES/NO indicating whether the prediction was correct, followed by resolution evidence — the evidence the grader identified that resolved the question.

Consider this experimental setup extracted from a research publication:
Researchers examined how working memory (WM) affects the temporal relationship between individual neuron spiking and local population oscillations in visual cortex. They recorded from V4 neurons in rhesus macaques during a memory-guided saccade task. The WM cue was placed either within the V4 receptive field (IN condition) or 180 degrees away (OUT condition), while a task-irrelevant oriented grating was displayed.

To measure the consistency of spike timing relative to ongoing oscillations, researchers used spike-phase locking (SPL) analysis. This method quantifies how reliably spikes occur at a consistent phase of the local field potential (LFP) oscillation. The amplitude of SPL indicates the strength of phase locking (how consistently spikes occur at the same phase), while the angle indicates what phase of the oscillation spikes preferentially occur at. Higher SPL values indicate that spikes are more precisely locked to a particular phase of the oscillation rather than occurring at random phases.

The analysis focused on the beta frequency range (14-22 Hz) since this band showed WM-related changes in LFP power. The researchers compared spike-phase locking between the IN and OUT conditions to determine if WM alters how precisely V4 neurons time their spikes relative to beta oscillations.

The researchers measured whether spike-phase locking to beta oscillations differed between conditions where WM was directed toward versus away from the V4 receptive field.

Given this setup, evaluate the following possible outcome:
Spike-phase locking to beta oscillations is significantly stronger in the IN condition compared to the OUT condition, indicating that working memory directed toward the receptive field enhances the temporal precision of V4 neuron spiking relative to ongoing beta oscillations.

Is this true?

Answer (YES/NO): YES